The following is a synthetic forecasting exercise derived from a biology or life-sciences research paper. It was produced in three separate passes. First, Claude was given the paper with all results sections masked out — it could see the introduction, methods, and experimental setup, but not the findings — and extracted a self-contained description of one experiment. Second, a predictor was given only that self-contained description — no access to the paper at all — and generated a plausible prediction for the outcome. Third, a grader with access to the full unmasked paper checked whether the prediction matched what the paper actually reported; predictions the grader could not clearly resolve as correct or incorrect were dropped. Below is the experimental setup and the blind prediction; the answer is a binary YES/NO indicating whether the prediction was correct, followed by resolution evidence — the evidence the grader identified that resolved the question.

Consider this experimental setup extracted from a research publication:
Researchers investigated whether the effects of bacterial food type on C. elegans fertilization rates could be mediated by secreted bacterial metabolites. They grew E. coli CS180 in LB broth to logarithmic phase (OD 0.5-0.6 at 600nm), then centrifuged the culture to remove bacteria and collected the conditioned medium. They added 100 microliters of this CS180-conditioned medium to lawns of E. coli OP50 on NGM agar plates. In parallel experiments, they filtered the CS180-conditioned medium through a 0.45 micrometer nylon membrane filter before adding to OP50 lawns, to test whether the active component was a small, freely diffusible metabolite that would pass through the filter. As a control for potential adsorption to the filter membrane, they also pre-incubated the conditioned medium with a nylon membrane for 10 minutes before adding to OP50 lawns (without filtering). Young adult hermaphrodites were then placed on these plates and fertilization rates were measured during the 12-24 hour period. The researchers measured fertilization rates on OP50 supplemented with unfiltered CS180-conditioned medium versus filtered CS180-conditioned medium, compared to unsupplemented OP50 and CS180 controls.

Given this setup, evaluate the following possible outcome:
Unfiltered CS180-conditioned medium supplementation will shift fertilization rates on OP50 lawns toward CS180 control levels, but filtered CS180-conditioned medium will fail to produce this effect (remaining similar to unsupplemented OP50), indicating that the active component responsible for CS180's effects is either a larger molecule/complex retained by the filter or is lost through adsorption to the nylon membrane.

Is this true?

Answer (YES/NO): NO